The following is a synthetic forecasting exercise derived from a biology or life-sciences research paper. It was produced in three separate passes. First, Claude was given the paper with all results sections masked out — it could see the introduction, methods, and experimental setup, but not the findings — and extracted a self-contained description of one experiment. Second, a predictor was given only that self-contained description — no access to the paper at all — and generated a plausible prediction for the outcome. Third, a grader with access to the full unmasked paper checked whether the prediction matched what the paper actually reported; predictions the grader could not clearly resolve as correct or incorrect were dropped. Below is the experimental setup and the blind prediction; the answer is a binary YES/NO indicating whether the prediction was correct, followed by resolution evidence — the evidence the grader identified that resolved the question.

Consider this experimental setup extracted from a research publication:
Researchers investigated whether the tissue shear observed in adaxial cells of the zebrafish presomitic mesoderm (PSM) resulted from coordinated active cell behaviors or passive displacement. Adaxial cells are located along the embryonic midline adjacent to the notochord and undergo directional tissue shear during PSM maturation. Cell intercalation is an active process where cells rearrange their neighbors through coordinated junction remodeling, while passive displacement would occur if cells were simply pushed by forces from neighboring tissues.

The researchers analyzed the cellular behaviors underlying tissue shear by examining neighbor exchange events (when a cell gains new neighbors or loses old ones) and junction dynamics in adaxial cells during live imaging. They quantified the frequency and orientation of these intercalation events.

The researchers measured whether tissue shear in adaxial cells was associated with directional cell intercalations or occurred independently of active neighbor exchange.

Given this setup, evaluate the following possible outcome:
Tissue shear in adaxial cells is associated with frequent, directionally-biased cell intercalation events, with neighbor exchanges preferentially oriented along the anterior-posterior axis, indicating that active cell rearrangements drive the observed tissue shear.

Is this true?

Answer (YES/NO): NO